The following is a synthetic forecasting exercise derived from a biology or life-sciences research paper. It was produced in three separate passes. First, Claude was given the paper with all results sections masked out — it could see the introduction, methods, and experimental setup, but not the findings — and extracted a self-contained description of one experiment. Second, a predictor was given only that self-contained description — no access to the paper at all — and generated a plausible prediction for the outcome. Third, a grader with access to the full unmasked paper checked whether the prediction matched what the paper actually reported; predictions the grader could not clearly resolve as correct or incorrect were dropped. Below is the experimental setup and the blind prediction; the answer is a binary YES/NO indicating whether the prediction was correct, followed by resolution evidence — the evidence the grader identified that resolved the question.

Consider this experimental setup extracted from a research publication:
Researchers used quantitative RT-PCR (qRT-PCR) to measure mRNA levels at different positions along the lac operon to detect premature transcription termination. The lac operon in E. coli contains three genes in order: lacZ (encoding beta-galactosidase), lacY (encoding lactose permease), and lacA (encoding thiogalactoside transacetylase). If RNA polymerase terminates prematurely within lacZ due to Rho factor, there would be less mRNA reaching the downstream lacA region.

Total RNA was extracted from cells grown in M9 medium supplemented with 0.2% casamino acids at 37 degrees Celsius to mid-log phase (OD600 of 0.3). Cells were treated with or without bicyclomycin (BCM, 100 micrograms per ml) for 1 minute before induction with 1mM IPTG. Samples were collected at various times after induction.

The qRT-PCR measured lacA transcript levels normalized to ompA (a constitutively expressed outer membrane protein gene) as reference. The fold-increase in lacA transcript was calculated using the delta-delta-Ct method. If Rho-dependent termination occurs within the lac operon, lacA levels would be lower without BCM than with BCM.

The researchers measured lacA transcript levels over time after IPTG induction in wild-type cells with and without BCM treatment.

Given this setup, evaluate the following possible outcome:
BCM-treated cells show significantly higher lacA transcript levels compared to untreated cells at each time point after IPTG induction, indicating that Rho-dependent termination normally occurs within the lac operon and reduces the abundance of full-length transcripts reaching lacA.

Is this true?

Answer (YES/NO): NO